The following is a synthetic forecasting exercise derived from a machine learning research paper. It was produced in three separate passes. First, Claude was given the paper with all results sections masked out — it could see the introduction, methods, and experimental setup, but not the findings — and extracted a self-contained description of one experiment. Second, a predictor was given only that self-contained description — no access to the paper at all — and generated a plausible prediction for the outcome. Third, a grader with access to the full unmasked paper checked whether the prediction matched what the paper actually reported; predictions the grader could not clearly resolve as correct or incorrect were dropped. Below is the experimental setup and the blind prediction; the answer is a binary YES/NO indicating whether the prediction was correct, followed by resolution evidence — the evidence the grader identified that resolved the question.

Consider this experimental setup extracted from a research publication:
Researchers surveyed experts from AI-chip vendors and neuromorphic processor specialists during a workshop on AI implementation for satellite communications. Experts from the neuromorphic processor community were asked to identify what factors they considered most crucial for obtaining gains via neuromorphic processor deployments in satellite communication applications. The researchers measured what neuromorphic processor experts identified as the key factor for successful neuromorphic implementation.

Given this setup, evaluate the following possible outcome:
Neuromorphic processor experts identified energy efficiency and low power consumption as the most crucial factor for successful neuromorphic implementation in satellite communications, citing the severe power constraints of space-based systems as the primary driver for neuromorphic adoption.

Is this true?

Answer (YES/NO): NO